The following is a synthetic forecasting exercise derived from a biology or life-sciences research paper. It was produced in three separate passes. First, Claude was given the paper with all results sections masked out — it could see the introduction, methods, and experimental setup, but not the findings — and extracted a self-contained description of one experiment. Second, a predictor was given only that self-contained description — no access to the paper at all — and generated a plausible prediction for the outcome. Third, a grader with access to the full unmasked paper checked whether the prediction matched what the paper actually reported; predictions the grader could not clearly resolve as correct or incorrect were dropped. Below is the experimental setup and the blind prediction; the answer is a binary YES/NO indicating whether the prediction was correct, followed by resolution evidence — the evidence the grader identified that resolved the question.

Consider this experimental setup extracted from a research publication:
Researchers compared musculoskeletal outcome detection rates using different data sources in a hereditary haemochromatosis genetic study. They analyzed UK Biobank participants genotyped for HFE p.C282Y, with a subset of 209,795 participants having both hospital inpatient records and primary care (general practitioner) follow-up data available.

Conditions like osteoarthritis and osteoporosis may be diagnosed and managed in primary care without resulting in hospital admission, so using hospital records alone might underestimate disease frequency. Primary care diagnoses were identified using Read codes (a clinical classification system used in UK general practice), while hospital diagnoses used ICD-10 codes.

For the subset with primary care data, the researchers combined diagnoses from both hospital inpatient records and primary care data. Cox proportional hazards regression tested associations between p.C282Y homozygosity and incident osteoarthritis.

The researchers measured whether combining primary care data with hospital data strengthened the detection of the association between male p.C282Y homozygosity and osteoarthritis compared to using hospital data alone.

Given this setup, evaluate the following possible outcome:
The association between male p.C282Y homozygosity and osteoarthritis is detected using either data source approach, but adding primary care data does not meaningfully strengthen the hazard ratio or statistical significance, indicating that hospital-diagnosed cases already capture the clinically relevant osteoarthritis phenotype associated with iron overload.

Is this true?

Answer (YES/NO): YES